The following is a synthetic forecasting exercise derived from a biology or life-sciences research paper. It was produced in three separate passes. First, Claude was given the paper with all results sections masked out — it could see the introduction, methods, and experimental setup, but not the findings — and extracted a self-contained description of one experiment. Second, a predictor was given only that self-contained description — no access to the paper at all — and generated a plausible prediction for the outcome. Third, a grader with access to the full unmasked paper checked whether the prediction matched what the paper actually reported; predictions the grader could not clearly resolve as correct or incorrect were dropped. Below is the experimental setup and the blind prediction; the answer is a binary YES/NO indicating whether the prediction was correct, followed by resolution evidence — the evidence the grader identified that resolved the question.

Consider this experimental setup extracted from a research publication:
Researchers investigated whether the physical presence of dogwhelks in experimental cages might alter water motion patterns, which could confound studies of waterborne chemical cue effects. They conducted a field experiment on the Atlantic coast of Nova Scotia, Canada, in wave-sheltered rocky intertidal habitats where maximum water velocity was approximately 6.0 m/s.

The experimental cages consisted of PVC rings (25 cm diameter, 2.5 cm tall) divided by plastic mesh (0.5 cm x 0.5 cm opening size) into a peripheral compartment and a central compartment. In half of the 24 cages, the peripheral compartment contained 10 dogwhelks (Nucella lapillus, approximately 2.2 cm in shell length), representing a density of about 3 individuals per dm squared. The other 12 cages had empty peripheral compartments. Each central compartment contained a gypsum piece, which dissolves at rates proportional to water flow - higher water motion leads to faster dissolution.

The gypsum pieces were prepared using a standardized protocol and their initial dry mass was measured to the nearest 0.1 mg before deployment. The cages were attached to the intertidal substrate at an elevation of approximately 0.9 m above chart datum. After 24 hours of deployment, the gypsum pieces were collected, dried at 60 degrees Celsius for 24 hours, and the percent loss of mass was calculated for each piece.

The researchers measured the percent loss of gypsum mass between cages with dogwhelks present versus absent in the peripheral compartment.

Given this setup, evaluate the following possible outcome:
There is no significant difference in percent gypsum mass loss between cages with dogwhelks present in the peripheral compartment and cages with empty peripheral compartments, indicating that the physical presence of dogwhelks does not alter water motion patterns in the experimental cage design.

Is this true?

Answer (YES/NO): YES